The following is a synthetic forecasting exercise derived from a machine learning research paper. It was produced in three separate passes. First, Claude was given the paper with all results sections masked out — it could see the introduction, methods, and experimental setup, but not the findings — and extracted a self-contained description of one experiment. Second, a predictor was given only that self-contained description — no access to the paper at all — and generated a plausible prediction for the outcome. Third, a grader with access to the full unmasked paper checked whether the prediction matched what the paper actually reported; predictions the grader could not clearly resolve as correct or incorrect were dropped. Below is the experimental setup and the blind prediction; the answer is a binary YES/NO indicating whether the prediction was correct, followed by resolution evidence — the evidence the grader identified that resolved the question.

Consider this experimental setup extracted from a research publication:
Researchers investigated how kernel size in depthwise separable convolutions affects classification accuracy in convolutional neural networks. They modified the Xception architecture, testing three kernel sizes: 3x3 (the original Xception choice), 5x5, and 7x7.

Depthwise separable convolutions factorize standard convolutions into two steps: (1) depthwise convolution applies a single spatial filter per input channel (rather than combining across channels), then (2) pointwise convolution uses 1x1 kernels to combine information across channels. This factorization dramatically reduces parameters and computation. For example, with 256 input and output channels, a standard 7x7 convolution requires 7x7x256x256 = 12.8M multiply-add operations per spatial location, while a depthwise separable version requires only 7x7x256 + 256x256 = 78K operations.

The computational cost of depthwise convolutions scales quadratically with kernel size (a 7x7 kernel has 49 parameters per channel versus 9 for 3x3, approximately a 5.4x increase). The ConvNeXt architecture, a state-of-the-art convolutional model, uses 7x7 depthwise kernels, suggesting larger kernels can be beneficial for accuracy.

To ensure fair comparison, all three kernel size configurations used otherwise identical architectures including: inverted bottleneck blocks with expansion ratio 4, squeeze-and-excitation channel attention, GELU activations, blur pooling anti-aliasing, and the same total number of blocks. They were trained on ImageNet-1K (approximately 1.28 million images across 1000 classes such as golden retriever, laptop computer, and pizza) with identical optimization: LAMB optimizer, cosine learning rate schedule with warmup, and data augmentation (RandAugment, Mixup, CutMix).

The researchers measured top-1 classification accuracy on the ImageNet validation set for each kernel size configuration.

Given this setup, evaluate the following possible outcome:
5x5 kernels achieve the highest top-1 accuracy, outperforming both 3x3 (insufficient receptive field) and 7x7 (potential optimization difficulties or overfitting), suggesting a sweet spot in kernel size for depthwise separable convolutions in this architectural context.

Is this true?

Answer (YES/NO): YES